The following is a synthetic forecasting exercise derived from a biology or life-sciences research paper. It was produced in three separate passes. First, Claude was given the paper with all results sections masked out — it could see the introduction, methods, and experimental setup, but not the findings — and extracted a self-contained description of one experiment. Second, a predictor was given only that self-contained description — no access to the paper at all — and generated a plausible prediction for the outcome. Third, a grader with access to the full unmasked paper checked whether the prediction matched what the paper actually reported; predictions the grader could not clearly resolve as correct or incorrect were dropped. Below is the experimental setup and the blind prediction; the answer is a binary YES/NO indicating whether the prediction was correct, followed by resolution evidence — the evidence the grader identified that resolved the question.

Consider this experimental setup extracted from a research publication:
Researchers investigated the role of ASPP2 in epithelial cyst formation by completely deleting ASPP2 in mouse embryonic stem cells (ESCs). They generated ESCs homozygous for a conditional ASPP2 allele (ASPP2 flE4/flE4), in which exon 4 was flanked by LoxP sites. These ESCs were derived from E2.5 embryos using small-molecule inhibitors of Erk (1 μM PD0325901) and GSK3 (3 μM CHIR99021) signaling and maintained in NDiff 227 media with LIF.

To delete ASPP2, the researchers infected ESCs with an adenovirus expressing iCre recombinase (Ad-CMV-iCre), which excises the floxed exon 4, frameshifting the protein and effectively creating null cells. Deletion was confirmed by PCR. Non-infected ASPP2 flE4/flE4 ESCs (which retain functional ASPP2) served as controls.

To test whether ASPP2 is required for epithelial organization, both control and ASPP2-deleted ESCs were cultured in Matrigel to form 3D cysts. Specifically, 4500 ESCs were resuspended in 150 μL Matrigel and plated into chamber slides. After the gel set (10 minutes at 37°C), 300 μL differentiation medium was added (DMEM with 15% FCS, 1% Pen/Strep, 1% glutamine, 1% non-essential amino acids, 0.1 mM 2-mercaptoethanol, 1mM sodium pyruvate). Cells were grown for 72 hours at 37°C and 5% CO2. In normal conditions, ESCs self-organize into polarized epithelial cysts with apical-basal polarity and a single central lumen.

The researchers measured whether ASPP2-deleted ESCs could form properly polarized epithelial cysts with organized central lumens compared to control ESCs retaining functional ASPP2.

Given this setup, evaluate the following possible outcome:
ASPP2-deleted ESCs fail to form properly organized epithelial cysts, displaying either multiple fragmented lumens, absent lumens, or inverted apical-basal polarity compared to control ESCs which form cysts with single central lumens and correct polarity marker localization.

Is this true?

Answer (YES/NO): YES